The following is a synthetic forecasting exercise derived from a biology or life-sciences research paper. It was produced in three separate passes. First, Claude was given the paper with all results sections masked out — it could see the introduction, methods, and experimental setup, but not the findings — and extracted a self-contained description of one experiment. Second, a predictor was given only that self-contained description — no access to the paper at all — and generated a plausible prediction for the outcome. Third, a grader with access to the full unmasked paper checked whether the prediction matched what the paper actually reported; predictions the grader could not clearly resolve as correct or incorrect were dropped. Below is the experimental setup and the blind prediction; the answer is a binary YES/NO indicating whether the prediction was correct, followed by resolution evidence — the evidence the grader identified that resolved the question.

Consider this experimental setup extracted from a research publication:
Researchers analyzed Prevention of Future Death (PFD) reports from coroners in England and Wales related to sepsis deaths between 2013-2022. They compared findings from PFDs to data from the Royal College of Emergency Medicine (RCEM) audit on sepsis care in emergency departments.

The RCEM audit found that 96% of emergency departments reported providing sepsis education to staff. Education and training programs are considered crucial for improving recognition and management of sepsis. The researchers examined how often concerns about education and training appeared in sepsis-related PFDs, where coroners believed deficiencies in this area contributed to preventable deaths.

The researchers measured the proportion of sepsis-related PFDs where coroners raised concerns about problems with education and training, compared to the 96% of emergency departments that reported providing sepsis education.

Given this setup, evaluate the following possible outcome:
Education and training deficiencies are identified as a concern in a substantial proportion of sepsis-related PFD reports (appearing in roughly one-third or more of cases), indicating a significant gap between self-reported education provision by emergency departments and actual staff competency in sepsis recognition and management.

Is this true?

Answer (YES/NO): NO